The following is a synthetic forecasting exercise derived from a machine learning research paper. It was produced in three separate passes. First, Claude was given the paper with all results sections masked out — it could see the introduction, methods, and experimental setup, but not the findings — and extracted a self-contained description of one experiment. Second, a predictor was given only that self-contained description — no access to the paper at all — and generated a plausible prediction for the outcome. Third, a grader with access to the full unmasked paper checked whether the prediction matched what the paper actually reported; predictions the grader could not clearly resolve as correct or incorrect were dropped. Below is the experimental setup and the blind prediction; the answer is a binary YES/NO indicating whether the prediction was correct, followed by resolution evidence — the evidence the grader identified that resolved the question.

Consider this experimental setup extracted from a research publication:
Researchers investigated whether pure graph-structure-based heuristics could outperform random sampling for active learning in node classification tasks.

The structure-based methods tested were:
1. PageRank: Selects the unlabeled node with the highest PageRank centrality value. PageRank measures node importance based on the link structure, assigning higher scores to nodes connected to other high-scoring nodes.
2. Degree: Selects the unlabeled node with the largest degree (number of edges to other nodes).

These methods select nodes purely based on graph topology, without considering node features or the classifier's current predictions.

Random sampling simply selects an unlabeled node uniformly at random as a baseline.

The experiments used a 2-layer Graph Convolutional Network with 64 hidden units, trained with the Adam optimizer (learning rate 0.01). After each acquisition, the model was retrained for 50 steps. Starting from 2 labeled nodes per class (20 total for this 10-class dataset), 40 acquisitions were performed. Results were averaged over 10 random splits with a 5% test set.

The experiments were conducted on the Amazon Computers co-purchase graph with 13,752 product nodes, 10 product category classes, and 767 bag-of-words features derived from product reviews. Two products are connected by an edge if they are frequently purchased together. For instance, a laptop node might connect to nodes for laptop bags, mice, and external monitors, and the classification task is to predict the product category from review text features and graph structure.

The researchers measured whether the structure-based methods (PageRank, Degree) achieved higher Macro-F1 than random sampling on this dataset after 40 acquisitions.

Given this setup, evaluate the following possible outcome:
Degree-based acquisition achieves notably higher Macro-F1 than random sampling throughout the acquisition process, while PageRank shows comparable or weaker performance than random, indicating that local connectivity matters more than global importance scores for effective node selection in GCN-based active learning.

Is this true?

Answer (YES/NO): NO